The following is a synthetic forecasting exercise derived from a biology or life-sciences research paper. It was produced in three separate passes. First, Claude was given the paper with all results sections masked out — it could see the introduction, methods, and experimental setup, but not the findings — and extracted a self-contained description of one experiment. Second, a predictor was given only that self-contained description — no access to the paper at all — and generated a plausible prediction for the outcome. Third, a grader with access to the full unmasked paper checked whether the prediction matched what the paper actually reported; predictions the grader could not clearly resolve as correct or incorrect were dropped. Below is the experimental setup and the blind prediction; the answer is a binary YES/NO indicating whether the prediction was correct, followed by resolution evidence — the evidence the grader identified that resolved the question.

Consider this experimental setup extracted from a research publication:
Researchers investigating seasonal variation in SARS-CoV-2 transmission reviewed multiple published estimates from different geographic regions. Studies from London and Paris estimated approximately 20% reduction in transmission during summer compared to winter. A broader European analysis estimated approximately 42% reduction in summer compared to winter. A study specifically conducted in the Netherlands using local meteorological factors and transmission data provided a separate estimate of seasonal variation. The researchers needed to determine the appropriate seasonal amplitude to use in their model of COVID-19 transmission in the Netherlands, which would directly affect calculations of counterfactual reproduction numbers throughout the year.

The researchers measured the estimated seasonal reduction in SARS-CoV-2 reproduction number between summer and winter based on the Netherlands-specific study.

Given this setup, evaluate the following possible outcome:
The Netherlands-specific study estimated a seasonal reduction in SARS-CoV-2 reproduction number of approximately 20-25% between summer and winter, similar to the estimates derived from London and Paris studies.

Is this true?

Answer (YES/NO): NO